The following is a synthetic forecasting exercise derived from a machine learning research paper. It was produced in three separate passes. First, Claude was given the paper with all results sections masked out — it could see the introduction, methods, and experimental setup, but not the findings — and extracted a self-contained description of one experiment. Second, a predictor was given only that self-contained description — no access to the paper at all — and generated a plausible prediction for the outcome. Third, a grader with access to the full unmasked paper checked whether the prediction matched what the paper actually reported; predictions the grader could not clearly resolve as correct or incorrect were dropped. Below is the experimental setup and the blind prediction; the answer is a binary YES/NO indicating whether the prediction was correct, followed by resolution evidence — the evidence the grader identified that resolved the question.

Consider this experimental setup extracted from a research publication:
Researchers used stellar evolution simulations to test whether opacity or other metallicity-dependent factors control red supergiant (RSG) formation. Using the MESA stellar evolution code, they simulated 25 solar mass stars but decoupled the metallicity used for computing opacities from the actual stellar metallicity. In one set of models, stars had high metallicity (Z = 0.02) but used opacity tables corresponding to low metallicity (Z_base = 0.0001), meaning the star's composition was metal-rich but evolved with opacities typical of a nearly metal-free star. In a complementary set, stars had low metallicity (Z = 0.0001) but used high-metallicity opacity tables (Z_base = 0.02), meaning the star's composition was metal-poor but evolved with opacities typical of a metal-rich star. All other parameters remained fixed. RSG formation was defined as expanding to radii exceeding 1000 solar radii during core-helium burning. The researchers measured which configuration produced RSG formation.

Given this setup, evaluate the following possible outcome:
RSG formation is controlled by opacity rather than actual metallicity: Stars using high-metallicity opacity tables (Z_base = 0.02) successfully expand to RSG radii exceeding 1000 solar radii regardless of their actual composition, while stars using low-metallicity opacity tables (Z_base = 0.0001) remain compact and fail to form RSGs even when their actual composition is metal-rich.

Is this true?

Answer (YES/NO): NO